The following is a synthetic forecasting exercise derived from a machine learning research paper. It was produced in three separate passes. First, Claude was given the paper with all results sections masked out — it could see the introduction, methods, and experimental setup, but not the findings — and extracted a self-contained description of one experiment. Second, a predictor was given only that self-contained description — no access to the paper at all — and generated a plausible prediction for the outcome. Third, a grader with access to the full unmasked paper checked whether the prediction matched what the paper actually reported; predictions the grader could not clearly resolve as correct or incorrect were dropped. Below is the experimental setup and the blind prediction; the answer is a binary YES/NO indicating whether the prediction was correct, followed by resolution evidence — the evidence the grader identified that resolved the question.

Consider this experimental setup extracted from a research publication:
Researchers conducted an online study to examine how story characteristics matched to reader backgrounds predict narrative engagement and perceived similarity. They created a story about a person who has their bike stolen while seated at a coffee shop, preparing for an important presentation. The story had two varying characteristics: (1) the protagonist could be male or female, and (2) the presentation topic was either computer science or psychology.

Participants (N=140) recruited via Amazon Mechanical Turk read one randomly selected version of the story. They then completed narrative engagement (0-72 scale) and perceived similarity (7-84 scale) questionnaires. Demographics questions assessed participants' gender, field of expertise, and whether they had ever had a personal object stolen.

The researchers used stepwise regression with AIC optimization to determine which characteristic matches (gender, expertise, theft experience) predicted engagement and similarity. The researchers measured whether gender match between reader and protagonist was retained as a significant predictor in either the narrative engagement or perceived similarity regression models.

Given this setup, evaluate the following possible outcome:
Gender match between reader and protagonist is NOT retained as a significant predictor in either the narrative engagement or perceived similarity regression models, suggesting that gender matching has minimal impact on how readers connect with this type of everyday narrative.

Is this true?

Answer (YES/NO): YES